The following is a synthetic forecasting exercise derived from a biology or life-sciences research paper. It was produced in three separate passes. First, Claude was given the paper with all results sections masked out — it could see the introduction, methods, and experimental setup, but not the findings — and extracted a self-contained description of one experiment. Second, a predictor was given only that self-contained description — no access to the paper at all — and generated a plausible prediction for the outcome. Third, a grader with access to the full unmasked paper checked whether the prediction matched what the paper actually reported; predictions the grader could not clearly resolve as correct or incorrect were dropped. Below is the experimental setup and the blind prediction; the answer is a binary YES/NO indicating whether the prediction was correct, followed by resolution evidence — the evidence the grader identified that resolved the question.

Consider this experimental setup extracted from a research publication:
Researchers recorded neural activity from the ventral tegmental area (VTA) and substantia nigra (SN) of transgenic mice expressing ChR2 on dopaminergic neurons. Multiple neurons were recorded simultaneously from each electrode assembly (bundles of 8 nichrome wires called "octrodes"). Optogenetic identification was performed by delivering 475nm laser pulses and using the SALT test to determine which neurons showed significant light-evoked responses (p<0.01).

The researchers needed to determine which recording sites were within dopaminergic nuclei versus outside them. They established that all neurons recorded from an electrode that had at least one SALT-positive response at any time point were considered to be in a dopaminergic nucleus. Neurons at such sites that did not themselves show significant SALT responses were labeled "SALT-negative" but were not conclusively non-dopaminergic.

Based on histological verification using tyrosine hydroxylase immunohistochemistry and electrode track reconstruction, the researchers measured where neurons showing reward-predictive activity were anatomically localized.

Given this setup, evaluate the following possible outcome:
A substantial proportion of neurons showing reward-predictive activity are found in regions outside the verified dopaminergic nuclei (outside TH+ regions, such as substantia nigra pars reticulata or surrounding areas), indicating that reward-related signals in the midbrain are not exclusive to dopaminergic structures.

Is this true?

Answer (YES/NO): NO